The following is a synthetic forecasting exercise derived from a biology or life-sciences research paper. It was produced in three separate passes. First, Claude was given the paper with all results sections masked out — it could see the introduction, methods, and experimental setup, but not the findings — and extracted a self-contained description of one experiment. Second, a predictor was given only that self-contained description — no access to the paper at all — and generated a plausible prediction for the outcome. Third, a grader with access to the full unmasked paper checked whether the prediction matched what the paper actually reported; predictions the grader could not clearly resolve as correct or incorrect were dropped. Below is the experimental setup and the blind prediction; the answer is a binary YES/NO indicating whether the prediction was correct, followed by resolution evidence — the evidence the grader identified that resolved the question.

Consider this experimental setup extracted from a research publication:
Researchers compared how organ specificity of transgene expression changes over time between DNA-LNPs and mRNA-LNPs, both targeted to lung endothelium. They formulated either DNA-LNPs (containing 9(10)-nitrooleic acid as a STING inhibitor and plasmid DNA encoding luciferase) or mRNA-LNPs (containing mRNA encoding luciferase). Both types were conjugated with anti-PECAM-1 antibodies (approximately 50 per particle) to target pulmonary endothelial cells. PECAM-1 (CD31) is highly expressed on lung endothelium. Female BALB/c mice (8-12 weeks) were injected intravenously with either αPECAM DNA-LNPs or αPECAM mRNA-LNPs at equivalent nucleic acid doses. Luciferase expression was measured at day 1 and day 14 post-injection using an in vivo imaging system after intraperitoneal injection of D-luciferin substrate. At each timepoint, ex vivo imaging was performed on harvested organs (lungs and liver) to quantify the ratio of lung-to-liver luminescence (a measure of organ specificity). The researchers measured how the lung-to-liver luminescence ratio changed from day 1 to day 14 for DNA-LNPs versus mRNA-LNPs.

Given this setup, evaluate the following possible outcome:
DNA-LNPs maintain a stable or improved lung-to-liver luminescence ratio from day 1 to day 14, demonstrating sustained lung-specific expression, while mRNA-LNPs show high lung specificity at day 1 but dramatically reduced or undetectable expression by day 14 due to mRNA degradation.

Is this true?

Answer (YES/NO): YES